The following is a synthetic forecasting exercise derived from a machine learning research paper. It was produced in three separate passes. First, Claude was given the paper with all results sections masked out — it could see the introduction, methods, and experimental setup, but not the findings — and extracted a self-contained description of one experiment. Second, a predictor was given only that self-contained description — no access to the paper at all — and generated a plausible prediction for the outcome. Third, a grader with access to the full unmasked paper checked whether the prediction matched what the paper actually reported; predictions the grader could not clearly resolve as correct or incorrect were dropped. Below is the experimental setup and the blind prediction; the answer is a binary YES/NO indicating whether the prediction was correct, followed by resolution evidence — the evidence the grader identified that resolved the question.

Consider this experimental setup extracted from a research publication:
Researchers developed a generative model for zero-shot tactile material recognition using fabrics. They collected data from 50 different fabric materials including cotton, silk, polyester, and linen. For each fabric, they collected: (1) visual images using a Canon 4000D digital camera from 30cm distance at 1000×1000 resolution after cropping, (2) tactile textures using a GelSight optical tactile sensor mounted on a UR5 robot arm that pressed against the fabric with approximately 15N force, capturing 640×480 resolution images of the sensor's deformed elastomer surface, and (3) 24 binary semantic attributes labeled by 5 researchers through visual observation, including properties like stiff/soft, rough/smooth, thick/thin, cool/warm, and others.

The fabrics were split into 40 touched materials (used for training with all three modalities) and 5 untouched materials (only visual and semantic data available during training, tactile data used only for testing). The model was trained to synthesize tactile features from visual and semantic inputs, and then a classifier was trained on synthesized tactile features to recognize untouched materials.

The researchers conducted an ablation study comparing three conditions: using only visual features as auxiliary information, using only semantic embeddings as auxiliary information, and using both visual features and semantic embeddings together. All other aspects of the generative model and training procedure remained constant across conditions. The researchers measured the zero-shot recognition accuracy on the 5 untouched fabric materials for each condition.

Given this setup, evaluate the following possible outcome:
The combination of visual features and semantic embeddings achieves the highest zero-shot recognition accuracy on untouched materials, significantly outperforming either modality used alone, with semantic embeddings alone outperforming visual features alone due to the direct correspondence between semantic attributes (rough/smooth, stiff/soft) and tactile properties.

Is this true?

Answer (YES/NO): NO